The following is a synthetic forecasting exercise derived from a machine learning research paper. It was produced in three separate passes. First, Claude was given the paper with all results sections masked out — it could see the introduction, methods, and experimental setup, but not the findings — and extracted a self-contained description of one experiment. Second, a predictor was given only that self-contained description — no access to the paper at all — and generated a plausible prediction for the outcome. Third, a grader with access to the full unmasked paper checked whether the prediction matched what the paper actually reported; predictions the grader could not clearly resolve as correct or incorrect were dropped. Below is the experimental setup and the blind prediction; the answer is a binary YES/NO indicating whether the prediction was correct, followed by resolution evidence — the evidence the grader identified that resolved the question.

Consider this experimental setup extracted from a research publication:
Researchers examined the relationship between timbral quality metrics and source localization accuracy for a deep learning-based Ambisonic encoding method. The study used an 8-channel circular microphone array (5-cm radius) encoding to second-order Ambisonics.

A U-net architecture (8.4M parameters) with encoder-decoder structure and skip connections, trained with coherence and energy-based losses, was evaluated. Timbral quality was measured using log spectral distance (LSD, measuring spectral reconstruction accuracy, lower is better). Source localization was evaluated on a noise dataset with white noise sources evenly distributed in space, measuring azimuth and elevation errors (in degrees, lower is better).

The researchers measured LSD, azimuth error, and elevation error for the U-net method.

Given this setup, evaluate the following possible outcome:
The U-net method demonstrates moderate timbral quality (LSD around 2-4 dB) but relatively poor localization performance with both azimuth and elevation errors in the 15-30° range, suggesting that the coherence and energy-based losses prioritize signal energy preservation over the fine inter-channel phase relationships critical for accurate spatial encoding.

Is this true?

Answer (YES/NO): NO